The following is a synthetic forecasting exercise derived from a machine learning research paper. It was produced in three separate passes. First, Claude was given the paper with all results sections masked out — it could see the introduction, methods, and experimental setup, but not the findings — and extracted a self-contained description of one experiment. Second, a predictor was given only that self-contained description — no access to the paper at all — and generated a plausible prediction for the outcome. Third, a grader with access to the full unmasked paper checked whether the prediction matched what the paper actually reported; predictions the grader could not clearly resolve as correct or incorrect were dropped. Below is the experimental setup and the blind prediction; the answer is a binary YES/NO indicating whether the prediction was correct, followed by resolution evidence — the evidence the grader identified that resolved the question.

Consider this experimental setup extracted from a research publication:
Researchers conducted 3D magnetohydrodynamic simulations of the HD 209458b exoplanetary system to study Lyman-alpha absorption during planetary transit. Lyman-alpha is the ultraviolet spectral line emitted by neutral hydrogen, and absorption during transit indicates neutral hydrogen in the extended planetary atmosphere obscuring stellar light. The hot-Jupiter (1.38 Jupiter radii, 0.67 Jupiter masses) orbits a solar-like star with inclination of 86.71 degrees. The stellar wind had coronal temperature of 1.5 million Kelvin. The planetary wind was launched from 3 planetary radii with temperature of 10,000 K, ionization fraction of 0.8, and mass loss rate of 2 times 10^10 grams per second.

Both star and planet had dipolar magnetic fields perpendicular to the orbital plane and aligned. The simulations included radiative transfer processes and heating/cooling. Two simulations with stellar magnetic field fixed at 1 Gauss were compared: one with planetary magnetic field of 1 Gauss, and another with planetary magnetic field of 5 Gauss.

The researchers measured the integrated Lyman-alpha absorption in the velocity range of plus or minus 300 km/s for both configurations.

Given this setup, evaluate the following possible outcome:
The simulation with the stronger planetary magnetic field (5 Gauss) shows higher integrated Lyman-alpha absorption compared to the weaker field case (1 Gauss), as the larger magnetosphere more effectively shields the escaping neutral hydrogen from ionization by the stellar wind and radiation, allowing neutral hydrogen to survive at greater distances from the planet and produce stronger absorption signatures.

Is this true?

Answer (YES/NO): NO